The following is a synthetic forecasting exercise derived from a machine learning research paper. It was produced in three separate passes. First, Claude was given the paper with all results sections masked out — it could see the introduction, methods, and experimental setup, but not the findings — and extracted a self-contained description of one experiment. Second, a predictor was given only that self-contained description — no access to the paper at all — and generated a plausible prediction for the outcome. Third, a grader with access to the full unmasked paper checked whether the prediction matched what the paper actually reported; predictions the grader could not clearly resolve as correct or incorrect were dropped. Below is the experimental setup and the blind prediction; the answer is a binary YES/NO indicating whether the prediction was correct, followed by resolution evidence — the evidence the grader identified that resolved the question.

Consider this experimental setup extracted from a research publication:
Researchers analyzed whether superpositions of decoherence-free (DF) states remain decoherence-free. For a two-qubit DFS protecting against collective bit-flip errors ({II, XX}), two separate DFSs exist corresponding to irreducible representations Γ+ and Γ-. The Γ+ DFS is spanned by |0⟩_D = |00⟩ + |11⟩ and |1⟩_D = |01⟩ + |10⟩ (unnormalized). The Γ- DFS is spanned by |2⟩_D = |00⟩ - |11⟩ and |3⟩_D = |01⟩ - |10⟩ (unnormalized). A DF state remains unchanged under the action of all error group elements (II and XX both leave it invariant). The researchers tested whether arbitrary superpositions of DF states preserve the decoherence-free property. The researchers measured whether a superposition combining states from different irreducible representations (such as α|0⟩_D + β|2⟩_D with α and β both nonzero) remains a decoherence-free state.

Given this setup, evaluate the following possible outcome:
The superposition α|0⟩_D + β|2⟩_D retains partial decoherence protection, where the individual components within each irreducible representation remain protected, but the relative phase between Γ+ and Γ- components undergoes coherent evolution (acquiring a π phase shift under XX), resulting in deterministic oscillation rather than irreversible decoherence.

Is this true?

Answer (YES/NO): NO